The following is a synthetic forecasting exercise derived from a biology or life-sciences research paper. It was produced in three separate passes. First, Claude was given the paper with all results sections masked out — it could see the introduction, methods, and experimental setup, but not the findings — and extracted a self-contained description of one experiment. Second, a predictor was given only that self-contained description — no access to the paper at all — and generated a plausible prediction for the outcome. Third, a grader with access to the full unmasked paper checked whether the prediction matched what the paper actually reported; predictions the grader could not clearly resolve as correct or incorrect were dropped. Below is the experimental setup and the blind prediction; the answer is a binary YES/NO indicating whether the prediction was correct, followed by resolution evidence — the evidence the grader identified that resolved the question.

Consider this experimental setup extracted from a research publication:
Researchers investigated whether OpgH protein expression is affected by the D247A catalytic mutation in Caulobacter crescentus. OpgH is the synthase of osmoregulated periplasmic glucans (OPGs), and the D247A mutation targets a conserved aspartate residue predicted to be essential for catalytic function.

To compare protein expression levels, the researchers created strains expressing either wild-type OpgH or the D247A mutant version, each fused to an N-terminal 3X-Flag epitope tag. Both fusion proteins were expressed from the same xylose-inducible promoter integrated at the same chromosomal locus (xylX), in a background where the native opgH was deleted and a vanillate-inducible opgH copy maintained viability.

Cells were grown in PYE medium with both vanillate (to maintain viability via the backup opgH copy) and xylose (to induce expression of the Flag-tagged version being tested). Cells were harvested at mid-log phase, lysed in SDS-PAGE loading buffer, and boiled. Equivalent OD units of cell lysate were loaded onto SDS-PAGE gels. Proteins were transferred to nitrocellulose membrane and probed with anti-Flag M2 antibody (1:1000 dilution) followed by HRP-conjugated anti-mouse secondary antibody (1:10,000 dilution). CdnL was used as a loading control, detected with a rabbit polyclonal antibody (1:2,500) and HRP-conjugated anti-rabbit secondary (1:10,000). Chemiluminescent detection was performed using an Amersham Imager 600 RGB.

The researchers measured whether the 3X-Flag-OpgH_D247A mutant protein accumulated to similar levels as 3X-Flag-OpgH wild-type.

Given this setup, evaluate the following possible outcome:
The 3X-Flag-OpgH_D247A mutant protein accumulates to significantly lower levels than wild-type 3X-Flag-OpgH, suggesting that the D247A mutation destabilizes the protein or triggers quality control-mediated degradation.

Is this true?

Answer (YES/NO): NO